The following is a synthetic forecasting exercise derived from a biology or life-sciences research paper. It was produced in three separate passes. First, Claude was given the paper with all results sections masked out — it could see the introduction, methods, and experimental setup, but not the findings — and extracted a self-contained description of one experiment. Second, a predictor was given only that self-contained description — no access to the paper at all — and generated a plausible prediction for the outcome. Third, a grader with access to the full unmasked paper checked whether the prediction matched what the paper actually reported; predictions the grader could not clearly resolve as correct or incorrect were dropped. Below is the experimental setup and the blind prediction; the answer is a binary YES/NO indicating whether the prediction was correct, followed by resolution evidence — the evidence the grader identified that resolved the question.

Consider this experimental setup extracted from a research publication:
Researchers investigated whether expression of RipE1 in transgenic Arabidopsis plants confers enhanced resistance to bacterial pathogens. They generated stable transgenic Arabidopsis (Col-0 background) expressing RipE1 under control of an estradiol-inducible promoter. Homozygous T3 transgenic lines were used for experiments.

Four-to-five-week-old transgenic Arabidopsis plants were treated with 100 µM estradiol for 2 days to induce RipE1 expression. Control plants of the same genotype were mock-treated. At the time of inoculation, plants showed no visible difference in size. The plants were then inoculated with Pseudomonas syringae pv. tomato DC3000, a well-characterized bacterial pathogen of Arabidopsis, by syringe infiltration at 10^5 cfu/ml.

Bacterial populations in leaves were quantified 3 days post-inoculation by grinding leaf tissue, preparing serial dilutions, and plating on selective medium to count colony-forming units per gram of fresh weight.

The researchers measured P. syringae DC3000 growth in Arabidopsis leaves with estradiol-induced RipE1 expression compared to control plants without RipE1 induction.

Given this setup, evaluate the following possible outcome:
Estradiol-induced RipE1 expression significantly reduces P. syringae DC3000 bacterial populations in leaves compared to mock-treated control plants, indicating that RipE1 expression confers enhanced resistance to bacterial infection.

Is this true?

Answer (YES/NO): NO